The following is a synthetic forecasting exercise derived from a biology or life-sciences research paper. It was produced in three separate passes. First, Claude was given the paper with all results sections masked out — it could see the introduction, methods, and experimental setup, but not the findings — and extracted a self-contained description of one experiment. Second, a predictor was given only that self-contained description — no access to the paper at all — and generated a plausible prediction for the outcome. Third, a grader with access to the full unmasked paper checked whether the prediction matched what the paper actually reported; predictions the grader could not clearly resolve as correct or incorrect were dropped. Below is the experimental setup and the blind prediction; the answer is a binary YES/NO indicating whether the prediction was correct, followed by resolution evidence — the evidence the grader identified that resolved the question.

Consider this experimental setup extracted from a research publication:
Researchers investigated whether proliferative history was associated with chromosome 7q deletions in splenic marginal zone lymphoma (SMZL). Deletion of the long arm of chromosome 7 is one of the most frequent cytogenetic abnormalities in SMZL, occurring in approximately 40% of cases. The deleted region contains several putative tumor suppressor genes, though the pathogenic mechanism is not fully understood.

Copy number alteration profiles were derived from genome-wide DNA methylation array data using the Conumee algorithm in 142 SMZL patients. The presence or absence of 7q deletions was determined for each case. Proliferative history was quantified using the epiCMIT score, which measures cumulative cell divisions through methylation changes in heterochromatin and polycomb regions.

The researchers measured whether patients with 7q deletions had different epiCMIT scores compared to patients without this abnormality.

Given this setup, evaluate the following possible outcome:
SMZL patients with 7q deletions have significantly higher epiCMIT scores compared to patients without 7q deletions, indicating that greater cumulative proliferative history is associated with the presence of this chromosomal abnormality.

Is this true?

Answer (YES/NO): YES